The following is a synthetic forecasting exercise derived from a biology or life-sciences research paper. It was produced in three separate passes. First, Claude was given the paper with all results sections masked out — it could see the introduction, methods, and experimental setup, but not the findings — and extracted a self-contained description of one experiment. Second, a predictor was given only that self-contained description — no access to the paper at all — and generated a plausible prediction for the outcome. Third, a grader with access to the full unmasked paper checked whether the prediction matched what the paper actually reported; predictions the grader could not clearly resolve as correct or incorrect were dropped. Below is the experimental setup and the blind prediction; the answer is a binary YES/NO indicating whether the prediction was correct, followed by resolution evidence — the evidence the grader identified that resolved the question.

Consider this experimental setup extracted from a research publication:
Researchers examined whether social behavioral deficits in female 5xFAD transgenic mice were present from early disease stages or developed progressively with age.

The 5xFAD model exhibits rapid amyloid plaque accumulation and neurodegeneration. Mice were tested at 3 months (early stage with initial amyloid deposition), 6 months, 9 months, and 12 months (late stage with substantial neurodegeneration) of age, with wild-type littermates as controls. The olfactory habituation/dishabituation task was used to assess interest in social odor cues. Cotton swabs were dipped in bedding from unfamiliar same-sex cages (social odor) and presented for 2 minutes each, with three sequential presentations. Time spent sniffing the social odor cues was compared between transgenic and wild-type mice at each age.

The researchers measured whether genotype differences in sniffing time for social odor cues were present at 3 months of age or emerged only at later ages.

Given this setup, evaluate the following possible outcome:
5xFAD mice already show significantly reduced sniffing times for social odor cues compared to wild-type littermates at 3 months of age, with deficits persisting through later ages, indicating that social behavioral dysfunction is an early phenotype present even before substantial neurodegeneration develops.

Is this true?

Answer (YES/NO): NO